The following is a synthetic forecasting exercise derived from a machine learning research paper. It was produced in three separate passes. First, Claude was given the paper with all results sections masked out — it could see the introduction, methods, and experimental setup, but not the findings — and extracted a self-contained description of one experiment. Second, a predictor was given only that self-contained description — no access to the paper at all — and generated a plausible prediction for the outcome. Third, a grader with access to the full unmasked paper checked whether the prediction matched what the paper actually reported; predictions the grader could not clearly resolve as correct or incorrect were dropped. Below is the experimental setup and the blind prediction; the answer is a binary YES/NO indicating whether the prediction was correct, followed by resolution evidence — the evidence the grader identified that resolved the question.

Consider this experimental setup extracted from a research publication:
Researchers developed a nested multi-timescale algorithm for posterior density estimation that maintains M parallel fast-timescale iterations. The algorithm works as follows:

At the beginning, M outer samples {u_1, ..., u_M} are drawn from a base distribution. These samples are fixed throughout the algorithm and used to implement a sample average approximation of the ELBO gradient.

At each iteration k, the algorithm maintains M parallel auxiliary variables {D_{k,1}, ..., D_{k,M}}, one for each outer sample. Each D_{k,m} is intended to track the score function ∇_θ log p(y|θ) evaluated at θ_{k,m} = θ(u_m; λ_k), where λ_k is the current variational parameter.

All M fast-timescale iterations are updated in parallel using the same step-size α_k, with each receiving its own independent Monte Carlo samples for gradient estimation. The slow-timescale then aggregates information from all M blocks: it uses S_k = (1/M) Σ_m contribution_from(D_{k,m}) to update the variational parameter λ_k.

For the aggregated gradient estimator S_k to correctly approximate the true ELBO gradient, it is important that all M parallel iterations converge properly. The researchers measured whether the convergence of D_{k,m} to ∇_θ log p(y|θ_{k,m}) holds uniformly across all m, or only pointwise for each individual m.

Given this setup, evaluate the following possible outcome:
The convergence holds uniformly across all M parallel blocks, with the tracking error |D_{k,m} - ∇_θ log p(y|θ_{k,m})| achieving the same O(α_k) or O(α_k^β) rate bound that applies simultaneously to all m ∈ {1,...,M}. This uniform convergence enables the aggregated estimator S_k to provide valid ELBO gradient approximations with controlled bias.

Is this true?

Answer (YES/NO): NO